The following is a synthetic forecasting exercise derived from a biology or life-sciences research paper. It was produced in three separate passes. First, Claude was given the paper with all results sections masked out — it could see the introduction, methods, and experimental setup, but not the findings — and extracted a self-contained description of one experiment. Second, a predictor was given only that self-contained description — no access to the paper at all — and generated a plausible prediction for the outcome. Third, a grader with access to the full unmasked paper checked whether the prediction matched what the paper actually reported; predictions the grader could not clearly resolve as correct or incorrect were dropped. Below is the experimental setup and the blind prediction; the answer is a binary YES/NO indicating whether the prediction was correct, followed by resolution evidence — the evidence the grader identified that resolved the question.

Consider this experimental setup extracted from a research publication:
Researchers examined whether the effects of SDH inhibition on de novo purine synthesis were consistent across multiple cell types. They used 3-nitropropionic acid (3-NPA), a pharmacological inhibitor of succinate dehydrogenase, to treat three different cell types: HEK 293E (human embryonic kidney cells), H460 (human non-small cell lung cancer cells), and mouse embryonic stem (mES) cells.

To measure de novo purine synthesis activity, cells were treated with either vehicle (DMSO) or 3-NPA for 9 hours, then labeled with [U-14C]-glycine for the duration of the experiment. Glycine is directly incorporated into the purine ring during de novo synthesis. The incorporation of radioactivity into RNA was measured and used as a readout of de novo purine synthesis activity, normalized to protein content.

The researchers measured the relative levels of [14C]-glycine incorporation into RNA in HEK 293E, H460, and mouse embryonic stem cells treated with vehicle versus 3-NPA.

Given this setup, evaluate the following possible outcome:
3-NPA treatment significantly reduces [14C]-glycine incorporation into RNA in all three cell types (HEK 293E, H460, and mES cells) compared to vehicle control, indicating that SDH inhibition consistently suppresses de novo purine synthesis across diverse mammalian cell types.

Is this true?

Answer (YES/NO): YES